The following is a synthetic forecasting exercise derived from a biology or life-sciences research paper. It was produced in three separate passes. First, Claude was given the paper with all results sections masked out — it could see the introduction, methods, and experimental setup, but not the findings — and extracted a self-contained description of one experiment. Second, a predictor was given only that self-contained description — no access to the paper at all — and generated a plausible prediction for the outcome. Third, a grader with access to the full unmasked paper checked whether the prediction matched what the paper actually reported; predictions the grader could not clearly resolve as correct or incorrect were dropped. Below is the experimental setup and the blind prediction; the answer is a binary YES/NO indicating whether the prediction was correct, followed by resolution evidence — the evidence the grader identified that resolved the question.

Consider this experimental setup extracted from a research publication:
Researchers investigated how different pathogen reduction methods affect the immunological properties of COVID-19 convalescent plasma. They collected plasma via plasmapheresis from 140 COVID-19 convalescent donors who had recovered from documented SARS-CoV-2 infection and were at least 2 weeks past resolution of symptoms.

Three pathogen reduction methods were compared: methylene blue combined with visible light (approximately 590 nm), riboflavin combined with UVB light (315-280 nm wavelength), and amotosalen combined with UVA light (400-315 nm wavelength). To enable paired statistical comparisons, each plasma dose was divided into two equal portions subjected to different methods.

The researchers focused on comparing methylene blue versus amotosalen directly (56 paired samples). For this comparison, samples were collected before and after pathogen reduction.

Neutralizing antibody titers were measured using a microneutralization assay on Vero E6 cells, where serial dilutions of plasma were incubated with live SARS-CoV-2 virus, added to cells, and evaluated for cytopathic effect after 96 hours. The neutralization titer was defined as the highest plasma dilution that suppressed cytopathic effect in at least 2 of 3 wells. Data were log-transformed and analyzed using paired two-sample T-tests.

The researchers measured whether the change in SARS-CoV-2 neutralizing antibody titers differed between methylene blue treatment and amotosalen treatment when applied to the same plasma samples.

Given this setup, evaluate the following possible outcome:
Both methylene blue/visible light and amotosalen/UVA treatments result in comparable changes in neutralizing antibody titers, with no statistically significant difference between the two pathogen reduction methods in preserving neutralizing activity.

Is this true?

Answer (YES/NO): NO